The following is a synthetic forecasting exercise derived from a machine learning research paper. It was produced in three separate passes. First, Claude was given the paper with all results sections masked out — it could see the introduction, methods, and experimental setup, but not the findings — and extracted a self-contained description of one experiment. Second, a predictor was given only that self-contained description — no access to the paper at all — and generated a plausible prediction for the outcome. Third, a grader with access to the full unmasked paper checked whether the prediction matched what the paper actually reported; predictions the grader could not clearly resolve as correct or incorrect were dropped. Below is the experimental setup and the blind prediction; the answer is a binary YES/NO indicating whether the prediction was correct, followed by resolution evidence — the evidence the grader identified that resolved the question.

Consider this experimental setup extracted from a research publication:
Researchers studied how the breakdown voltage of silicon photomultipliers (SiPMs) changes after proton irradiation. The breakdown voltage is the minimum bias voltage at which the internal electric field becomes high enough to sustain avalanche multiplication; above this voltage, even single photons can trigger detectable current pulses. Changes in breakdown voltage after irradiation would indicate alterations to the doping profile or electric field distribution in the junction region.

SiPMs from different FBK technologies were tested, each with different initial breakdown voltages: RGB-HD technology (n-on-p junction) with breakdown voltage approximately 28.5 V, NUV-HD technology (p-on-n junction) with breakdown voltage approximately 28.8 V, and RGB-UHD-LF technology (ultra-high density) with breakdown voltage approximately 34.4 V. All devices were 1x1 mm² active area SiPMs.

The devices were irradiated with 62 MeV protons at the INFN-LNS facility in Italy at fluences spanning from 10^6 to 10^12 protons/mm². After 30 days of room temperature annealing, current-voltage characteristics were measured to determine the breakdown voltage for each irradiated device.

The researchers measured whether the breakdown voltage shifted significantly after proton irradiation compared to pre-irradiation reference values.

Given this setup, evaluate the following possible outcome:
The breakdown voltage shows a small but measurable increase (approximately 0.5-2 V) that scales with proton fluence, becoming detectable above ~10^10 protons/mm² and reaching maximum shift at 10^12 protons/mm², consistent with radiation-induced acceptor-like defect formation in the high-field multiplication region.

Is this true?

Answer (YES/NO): NO